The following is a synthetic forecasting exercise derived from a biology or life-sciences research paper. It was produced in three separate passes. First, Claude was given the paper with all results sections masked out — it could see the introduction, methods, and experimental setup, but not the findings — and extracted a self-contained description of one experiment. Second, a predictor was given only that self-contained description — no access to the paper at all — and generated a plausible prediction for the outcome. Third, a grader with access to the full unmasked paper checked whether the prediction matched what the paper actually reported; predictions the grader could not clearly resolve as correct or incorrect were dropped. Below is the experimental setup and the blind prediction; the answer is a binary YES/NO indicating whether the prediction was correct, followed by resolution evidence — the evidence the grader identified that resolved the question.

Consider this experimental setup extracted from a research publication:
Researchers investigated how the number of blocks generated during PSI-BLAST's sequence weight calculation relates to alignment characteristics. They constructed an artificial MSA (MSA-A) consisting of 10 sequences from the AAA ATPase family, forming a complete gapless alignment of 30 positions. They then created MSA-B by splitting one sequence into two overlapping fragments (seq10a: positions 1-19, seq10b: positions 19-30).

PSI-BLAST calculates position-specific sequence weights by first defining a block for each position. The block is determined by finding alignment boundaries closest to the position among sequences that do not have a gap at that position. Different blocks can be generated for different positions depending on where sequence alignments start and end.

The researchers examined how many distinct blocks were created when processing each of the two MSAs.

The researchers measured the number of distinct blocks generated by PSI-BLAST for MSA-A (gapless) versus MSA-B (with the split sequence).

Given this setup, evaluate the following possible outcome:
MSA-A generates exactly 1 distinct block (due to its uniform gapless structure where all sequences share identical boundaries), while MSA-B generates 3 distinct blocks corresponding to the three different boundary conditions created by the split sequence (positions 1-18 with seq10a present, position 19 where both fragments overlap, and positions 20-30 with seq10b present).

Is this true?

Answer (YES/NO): YES